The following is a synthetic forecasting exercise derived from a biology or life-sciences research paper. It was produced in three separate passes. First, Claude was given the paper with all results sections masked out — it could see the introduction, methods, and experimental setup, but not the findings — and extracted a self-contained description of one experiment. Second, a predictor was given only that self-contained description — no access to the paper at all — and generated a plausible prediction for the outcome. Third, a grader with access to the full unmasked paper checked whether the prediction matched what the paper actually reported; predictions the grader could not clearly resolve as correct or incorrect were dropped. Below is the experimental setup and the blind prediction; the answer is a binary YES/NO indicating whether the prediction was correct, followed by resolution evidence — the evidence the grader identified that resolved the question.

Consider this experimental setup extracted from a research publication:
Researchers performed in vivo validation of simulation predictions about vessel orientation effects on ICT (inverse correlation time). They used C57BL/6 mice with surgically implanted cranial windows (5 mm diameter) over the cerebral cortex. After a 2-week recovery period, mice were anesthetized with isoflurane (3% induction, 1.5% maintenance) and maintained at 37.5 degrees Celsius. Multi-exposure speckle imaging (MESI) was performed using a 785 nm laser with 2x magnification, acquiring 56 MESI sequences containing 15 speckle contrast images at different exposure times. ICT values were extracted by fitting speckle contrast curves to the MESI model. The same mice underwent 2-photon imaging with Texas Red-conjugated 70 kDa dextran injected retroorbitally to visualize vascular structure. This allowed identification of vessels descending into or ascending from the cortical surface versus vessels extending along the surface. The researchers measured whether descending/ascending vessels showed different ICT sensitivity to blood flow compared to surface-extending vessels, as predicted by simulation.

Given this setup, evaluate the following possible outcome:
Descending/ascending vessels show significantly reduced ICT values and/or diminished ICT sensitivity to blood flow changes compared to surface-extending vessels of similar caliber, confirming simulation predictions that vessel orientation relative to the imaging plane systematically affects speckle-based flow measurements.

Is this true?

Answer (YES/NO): NO